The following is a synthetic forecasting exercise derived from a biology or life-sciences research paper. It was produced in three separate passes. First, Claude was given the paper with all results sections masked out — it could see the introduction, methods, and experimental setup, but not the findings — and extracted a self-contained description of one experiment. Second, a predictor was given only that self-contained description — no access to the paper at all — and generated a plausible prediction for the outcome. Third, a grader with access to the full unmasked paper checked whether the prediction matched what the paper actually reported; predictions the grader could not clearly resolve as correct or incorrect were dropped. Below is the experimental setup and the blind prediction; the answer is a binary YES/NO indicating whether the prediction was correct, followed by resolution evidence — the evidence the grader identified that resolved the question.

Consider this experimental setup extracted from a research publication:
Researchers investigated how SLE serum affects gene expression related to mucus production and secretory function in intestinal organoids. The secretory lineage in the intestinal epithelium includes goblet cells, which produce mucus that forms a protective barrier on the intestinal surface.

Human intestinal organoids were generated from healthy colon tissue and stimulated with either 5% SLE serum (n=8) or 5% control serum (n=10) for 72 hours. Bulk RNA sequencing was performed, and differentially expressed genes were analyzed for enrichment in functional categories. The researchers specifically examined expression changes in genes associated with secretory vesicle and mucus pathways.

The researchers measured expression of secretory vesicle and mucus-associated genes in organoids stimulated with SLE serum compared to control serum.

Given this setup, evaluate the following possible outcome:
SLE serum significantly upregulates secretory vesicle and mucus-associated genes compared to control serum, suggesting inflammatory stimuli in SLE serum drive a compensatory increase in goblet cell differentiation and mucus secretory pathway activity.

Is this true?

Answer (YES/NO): NO